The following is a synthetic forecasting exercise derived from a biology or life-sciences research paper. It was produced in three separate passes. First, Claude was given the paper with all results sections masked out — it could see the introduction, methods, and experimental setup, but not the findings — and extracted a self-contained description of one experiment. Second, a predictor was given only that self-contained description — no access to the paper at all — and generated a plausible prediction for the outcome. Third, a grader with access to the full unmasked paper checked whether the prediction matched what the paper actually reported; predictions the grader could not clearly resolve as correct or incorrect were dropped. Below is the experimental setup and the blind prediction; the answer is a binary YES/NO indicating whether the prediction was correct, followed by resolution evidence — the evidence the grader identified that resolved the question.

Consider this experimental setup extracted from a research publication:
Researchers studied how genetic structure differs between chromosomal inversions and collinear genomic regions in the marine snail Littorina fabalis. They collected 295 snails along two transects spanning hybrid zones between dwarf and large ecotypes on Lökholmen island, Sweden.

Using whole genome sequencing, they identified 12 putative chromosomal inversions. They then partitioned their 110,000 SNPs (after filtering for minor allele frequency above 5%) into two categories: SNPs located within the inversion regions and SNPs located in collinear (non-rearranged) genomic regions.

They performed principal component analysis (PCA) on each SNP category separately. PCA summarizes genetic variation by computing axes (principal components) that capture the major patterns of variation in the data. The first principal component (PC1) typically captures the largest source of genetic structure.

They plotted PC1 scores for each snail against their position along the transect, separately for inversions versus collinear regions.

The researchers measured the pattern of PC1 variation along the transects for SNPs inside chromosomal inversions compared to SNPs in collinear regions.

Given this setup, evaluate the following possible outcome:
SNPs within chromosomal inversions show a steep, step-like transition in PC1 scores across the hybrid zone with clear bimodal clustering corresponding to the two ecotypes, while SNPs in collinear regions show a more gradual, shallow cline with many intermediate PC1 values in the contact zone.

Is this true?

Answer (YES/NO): NO